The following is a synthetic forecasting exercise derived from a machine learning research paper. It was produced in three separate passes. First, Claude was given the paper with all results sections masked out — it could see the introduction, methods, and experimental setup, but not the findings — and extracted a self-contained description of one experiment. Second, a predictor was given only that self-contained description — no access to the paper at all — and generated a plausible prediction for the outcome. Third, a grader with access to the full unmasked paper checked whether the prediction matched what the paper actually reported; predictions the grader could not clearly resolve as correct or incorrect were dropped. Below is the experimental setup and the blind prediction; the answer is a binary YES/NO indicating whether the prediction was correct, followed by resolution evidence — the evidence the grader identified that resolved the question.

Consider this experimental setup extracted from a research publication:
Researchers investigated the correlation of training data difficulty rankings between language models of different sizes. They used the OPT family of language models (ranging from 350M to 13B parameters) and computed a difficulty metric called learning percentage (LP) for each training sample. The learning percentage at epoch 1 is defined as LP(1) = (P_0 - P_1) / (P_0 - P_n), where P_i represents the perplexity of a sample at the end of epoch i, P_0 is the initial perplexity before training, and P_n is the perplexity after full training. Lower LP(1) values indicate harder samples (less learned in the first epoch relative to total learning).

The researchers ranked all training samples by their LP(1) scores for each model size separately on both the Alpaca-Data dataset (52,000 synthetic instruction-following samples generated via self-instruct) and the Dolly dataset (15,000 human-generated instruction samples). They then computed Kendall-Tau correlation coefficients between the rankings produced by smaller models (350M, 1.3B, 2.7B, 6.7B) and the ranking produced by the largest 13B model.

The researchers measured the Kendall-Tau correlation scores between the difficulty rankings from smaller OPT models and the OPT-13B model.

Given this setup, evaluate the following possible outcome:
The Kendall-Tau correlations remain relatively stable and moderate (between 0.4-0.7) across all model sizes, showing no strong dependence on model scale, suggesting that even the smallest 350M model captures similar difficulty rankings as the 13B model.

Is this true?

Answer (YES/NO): NO